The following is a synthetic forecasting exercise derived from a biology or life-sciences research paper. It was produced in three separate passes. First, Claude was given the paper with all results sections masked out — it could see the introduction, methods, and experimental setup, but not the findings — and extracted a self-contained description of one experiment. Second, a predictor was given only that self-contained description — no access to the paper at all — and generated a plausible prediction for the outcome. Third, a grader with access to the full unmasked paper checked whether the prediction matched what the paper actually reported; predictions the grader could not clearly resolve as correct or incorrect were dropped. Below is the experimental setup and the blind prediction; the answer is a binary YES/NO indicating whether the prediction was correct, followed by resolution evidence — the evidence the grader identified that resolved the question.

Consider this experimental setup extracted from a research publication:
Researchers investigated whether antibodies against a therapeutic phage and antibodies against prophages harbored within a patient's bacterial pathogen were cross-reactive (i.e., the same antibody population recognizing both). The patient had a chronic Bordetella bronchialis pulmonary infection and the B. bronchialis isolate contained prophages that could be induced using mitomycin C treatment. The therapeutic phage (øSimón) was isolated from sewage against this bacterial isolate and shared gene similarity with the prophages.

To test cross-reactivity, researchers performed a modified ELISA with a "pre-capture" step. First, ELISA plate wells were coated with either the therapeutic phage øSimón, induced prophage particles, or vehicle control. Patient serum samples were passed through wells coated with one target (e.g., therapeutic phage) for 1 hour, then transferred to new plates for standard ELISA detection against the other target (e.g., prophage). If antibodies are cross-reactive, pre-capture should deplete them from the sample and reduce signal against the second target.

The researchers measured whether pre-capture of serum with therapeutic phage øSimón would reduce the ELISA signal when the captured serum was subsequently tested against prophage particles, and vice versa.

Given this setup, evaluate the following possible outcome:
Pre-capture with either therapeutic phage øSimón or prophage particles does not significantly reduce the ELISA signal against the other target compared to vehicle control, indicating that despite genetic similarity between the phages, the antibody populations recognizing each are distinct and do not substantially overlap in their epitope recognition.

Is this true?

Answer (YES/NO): NO